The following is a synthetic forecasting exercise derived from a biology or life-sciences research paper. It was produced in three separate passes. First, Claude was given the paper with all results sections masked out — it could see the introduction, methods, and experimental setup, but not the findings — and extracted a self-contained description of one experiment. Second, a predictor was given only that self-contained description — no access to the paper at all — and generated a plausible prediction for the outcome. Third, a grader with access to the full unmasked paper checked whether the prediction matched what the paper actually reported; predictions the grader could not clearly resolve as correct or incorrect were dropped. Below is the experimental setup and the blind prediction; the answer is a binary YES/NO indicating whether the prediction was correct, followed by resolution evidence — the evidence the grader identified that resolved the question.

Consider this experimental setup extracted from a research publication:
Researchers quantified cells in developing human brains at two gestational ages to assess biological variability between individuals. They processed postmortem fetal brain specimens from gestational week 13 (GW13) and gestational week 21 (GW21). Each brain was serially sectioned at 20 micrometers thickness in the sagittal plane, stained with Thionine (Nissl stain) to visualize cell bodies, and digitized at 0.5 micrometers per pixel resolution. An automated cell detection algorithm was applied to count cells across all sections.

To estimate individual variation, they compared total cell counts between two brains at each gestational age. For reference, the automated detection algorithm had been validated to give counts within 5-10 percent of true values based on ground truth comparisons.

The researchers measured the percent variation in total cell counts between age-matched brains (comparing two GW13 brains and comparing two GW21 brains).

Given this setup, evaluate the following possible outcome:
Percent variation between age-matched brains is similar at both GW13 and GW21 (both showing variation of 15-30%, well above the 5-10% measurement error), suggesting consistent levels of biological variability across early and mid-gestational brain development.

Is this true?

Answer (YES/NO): NO